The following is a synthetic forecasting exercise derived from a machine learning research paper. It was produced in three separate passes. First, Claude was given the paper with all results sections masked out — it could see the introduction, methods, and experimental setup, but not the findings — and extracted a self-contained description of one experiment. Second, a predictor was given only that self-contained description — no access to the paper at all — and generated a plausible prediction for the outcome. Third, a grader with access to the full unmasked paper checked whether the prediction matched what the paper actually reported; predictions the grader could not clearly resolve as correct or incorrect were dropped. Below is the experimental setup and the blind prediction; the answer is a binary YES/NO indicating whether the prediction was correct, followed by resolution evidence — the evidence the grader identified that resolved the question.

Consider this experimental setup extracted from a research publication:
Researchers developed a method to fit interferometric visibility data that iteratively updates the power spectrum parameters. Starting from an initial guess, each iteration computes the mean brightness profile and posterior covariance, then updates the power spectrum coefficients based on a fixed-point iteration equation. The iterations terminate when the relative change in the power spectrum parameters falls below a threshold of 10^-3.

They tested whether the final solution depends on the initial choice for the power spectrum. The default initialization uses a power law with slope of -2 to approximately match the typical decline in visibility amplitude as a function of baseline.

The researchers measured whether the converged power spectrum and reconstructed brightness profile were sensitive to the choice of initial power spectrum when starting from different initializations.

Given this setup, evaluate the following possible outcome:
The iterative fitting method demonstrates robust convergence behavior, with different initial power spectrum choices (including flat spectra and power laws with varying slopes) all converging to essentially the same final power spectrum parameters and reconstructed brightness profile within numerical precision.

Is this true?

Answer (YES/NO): YES